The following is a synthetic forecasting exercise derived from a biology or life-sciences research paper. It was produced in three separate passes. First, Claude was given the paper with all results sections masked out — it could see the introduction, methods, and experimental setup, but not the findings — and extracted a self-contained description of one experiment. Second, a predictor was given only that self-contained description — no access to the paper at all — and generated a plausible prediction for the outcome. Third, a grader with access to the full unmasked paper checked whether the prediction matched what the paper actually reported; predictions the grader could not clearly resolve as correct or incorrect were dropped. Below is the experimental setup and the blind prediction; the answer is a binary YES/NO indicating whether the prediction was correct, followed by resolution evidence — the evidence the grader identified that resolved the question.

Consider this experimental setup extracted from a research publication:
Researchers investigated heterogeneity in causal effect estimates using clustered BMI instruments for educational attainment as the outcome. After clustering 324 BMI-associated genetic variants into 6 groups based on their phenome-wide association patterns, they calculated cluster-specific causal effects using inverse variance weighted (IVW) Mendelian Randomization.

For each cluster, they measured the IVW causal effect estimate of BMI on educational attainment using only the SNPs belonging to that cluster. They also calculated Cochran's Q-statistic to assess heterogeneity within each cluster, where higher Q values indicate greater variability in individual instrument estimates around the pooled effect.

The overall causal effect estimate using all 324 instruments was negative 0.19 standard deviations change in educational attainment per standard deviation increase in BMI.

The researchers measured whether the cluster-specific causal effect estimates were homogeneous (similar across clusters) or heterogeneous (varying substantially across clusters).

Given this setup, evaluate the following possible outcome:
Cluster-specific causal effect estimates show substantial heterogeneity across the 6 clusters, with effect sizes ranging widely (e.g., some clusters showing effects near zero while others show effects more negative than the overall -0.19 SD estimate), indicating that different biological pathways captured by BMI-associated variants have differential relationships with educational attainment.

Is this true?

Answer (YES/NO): YES